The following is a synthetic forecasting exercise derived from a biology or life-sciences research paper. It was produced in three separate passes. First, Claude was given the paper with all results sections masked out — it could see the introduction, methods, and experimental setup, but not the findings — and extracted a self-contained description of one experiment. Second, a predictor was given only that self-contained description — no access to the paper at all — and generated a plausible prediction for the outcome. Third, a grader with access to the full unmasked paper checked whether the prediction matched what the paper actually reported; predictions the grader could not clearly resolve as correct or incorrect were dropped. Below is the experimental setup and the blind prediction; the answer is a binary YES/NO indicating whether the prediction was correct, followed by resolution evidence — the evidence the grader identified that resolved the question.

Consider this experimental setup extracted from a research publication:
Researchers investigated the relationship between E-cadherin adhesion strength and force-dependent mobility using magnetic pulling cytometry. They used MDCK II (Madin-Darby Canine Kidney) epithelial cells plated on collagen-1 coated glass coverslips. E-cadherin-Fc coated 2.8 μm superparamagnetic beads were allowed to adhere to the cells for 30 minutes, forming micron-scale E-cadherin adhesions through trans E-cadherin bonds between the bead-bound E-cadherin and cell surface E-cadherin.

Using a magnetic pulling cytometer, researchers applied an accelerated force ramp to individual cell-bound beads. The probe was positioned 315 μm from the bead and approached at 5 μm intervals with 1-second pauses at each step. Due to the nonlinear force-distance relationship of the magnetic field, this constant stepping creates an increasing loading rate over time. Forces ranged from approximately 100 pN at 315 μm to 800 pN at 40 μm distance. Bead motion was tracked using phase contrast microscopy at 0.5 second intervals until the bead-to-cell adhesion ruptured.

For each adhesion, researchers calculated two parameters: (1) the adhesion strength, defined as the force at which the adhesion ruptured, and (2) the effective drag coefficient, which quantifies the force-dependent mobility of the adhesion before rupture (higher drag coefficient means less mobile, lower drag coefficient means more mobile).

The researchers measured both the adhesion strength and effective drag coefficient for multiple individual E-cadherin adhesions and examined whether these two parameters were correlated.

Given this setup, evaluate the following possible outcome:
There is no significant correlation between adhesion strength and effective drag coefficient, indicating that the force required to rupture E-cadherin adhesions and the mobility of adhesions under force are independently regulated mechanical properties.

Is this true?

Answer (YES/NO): NO